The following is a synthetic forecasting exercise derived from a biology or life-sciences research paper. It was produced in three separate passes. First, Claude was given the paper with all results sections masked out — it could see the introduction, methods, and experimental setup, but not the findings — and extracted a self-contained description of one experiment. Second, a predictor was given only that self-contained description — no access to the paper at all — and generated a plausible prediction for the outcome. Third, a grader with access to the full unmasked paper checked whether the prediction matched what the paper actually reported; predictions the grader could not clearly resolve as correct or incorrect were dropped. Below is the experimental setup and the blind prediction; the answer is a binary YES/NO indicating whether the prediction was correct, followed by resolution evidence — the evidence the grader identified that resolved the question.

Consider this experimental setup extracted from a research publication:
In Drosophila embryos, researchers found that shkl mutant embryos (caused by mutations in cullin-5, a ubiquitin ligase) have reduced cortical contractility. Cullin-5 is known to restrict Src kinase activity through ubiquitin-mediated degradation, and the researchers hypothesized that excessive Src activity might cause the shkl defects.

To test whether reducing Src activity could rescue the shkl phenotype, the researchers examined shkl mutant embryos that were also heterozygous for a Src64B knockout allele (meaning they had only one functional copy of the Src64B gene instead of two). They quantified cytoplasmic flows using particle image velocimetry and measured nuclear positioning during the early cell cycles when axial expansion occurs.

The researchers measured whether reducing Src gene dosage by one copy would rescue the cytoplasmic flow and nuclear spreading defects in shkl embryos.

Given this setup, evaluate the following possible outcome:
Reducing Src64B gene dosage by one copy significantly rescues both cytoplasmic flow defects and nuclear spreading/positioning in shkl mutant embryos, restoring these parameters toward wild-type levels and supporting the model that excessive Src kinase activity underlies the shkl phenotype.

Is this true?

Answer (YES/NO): YES